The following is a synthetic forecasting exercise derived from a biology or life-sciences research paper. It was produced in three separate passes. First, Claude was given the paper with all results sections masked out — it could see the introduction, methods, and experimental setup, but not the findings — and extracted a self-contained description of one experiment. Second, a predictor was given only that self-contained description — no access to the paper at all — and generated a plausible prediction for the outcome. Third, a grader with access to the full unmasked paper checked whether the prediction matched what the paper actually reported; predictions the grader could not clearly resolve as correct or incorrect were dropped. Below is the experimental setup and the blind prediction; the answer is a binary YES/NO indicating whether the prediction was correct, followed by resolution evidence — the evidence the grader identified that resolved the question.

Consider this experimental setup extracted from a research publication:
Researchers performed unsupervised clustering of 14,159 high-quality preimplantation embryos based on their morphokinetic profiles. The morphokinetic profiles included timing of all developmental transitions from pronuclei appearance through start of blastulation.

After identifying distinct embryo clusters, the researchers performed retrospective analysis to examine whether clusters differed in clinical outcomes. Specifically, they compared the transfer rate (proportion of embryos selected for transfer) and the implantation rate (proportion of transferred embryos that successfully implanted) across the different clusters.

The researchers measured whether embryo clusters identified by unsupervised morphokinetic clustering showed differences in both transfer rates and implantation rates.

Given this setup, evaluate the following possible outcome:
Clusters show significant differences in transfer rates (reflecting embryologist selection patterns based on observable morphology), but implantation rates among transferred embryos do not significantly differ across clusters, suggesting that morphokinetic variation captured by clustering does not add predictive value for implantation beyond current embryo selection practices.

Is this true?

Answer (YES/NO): NO